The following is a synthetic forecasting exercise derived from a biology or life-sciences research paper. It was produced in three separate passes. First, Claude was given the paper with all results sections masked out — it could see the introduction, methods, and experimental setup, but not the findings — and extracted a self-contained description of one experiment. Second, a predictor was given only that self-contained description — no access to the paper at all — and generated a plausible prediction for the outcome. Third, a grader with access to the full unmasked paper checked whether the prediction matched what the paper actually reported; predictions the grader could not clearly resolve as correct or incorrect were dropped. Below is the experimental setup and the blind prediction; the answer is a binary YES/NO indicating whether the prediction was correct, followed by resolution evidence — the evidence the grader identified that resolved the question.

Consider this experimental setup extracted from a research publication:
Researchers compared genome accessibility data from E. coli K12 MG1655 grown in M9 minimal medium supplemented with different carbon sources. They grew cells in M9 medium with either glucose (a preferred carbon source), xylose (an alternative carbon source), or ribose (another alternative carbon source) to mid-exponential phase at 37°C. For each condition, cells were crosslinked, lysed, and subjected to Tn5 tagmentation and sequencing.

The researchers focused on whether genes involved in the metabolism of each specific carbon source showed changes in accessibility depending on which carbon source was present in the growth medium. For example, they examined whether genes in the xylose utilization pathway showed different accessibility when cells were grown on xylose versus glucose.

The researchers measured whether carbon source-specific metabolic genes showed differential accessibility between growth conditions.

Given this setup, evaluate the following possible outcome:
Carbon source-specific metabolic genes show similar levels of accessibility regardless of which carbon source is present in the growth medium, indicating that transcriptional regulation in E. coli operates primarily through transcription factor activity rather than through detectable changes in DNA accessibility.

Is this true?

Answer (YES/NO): NO